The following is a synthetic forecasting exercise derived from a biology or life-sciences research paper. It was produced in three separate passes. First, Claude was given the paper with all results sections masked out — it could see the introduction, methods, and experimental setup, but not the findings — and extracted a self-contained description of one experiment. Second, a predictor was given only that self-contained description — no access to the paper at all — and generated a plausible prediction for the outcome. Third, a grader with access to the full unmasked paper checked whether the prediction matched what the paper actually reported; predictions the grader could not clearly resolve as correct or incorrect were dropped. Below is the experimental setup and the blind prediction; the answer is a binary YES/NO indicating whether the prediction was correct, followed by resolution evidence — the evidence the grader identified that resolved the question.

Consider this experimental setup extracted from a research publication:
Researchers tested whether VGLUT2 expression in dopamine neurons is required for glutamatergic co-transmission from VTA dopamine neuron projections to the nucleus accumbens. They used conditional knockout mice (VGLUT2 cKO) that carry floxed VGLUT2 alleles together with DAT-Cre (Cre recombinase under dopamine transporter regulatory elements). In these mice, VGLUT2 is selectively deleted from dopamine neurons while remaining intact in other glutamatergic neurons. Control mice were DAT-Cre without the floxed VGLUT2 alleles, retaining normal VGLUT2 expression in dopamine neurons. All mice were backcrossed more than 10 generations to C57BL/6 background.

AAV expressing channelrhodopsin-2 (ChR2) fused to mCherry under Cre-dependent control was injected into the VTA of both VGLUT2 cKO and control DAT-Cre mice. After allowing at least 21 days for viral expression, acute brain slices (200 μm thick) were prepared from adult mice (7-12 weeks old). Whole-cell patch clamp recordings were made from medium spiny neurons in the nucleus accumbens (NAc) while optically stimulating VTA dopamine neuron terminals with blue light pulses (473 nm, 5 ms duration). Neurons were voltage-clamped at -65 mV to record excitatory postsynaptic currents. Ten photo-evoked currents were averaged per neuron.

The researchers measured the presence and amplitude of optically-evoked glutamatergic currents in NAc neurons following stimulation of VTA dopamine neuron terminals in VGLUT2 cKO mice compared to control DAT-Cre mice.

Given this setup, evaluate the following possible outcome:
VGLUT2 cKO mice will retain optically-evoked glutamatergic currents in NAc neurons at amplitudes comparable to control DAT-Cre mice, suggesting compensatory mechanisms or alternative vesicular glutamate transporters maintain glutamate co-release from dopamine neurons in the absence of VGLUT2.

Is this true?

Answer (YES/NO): NO